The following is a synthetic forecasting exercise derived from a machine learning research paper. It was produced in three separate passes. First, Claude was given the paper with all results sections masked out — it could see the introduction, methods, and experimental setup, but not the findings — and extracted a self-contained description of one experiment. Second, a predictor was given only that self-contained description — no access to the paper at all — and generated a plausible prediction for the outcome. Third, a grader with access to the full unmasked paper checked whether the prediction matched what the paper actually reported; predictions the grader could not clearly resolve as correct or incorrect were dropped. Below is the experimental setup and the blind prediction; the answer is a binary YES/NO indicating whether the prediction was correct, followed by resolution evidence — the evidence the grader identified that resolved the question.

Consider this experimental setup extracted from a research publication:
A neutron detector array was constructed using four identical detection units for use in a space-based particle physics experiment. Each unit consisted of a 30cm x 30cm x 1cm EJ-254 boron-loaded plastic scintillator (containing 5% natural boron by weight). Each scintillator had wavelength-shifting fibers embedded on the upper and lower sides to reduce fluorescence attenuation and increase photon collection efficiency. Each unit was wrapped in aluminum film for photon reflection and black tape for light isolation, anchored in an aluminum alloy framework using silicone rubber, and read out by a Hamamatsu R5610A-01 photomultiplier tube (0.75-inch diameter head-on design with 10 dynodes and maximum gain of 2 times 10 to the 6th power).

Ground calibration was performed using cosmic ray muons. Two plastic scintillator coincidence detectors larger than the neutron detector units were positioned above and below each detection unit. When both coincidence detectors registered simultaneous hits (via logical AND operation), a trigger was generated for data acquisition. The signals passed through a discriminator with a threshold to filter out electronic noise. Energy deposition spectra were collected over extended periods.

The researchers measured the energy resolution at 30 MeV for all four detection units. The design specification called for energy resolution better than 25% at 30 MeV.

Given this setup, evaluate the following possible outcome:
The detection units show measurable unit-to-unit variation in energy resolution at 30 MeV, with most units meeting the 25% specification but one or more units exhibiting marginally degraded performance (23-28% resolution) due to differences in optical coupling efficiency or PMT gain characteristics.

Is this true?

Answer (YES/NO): NO